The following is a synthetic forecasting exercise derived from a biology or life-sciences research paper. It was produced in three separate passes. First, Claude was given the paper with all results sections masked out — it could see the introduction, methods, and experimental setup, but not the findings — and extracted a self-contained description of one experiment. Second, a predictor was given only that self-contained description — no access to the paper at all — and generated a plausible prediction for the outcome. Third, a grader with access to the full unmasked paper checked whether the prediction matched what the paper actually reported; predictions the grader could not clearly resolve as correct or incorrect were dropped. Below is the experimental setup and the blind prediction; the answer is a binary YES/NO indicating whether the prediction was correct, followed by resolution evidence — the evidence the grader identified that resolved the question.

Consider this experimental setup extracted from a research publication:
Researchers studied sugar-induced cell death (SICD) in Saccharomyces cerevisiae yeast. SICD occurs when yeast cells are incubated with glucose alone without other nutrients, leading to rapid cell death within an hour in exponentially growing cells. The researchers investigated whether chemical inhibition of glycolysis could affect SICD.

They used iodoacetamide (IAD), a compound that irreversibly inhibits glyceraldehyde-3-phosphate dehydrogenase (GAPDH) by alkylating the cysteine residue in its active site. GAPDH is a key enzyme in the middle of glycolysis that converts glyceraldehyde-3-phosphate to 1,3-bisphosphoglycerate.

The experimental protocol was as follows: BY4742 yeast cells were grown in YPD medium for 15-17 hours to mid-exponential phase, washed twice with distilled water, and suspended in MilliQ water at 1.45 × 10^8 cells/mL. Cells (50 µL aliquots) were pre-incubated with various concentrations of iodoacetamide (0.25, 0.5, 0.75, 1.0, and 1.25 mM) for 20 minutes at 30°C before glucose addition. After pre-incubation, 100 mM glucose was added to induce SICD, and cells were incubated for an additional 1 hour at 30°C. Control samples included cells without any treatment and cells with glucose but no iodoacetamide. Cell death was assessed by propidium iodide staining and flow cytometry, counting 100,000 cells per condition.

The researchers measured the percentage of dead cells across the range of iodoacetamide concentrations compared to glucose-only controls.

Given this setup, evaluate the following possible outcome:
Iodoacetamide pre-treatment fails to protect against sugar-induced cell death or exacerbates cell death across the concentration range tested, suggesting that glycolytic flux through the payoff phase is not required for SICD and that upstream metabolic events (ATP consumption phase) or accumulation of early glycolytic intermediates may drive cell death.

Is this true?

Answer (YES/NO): NO